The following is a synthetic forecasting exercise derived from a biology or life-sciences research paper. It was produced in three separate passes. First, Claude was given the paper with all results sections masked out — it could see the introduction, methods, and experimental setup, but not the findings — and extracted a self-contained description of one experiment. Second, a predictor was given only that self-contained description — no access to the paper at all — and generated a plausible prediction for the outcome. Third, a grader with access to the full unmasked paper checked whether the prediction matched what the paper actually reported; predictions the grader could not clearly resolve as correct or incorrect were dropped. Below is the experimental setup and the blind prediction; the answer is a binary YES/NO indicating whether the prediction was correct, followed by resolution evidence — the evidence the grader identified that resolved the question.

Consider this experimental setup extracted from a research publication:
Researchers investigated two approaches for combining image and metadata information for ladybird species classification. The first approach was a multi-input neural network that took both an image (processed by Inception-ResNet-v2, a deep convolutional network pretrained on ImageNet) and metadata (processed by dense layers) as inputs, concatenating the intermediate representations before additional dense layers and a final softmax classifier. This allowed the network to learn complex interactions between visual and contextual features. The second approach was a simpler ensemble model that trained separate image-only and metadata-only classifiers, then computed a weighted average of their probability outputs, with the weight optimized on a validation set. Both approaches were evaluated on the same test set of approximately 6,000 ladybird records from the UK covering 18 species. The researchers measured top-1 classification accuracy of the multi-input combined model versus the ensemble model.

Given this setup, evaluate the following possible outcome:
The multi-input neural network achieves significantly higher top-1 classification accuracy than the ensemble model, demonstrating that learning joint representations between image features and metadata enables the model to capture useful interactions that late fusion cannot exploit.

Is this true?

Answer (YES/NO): YES